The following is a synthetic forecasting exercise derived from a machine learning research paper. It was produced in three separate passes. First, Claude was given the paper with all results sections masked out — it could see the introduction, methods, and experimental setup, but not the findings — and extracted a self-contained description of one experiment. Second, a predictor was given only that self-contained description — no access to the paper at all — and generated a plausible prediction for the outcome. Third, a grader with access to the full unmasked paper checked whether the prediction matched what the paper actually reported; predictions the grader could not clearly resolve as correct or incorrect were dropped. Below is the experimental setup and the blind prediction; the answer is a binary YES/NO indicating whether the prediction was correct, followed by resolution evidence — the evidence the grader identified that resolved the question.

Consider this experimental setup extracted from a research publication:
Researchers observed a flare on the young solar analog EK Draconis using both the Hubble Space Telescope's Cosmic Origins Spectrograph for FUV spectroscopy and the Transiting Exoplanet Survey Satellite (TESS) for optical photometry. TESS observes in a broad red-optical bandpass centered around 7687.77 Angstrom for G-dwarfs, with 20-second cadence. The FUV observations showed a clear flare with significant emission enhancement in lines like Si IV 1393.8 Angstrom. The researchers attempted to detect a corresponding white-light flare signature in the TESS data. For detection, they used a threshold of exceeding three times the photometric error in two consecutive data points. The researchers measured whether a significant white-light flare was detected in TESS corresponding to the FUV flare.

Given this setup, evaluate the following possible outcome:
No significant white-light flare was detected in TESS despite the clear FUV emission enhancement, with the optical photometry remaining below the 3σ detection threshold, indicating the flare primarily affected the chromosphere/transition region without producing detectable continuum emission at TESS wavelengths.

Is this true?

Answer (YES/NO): YES